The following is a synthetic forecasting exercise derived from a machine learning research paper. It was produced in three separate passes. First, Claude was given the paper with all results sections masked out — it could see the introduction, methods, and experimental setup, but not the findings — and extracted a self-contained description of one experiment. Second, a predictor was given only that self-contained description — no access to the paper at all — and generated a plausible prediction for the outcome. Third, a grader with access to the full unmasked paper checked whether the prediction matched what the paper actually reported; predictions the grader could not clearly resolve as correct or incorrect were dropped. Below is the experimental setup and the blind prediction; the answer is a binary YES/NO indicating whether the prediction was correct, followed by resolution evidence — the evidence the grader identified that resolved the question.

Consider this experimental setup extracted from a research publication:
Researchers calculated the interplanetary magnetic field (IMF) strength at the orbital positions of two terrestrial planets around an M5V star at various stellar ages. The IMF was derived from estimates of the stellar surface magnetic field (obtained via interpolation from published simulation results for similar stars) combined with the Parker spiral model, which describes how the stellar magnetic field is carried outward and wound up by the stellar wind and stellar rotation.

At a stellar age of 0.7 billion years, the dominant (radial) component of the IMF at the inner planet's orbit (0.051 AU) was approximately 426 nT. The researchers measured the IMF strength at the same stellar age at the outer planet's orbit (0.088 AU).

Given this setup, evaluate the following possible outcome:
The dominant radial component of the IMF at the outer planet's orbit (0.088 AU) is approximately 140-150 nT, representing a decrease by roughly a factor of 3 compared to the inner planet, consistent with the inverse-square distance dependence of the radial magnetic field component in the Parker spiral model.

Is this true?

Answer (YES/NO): YES